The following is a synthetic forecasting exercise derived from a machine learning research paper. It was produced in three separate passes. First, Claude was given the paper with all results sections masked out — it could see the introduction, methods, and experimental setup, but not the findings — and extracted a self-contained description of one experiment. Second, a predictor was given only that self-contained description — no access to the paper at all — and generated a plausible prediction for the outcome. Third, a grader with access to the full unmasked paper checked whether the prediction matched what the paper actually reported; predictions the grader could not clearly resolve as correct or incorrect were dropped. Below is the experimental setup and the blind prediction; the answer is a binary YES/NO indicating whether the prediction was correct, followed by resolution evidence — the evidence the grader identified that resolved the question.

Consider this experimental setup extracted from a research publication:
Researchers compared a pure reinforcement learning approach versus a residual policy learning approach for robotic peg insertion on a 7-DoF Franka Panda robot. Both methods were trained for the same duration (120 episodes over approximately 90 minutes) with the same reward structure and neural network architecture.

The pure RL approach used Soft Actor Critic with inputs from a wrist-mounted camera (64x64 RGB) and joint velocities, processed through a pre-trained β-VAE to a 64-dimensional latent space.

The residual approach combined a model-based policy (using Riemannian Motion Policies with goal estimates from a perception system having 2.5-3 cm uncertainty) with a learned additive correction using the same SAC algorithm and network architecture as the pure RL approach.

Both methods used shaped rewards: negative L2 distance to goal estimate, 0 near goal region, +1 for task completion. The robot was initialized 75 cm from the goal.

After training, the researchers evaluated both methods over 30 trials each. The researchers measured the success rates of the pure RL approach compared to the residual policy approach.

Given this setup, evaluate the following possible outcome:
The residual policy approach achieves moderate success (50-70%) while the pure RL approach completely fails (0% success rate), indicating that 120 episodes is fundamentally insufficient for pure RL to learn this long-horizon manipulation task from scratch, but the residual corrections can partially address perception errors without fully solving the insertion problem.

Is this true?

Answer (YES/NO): NO